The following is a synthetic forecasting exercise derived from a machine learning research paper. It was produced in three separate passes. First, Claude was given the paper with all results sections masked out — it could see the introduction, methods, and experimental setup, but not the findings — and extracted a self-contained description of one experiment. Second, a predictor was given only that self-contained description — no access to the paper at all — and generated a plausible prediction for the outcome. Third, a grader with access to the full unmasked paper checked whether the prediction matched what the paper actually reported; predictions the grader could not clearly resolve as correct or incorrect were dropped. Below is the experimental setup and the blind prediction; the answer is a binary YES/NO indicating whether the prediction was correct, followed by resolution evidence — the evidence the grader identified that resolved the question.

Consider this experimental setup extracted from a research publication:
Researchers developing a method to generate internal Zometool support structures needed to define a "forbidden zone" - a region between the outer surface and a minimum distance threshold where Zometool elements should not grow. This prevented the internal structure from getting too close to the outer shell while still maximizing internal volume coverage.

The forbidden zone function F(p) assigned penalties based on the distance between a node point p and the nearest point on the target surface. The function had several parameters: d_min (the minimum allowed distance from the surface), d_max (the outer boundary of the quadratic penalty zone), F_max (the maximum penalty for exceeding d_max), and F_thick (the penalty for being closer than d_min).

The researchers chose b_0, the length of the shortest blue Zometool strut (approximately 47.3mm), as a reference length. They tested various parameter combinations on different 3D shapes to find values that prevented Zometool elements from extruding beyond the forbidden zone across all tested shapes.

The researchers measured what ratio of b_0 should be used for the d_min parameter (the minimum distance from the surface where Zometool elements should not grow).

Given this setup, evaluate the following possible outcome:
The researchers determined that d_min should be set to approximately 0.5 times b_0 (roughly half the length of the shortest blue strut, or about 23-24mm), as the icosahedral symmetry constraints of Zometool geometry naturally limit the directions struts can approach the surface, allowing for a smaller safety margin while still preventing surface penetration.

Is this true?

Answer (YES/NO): NO